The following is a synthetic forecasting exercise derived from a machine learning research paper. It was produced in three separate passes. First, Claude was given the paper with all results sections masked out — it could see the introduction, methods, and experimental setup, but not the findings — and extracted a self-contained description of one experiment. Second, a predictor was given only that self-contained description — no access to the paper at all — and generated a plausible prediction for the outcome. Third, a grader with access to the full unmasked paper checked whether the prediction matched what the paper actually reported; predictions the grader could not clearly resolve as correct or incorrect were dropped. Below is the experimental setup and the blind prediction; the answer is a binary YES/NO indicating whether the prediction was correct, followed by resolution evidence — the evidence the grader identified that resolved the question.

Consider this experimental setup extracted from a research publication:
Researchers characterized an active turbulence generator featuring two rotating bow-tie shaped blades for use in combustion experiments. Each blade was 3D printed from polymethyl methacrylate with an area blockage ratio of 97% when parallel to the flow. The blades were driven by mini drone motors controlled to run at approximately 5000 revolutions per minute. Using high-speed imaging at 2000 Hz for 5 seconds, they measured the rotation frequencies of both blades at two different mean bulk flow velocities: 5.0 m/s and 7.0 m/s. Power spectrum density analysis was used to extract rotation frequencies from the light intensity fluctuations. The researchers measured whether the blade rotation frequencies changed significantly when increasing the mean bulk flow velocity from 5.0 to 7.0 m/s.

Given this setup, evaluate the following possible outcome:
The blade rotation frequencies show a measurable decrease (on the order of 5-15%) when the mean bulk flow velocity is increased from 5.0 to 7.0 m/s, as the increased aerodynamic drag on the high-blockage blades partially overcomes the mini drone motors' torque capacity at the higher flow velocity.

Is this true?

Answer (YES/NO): NO